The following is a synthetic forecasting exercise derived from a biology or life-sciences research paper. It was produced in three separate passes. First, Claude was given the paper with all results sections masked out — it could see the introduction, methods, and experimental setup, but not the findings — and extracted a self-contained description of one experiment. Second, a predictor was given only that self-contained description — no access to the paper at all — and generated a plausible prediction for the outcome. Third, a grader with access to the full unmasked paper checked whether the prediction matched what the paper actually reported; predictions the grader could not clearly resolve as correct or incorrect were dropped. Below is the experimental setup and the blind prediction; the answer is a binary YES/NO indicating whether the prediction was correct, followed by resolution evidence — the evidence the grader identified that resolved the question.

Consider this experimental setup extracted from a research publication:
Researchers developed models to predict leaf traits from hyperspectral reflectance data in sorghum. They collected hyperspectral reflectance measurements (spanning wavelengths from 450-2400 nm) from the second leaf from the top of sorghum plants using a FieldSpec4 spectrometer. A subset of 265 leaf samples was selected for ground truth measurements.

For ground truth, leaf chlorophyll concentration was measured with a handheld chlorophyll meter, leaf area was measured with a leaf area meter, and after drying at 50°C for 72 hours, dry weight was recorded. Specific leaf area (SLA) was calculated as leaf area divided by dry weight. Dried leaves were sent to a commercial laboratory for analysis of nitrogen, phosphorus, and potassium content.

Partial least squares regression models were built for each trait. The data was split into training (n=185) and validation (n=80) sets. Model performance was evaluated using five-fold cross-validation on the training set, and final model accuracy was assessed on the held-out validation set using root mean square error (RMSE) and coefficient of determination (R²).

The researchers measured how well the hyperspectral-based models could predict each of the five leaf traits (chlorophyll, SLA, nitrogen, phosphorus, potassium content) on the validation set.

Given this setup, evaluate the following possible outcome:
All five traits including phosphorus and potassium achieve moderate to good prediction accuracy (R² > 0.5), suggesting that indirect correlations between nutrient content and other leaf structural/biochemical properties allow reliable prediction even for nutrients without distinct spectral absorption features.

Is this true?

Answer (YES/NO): NO